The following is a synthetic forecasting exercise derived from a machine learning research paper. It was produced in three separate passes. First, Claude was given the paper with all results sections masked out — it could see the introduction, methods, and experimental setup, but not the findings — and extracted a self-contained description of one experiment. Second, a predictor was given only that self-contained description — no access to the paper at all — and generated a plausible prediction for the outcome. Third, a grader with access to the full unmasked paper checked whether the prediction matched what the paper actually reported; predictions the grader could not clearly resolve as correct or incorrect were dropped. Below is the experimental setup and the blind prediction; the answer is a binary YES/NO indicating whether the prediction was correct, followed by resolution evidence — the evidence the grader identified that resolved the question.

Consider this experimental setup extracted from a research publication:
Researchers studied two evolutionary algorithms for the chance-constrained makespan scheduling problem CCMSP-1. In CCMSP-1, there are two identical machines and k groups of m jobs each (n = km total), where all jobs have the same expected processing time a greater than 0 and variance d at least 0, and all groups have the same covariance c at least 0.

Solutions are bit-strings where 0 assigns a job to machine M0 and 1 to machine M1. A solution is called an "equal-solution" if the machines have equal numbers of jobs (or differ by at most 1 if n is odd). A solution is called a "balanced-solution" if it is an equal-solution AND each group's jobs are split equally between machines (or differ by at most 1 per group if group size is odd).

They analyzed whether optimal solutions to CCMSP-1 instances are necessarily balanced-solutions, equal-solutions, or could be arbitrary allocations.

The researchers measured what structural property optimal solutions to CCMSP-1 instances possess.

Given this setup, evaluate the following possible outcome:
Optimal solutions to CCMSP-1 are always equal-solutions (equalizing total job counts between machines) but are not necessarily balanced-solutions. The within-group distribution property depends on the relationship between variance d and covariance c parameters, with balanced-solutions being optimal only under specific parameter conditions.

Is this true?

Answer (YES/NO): NO